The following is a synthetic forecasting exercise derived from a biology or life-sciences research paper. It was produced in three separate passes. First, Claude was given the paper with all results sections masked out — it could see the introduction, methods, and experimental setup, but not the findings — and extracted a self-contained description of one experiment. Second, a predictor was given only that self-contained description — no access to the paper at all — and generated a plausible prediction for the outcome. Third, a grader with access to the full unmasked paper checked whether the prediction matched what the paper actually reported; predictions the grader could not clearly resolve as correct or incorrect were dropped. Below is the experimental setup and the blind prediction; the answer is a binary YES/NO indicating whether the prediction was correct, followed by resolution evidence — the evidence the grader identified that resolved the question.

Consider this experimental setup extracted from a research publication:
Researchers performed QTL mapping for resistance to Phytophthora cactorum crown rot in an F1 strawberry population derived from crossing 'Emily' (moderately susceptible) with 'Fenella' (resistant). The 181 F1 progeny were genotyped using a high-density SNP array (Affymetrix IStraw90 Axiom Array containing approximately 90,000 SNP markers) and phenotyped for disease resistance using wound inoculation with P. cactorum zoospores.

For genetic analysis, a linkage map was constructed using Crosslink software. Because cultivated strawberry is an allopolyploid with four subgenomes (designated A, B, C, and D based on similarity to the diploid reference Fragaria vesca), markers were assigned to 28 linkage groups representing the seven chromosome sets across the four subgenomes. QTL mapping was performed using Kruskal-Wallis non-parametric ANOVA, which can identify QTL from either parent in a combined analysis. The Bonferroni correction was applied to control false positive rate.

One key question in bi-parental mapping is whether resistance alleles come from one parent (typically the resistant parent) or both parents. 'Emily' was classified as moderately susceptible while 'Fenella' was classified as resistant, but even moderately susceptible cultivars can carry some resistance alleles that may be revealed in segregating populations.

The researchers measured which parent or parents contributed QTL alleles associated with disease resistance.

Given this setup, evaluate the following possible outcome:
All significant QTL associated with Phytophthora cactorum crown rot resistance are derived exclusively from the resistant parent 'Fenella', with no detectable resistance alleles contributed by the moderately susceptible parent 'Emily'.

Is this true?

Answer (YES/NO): NO